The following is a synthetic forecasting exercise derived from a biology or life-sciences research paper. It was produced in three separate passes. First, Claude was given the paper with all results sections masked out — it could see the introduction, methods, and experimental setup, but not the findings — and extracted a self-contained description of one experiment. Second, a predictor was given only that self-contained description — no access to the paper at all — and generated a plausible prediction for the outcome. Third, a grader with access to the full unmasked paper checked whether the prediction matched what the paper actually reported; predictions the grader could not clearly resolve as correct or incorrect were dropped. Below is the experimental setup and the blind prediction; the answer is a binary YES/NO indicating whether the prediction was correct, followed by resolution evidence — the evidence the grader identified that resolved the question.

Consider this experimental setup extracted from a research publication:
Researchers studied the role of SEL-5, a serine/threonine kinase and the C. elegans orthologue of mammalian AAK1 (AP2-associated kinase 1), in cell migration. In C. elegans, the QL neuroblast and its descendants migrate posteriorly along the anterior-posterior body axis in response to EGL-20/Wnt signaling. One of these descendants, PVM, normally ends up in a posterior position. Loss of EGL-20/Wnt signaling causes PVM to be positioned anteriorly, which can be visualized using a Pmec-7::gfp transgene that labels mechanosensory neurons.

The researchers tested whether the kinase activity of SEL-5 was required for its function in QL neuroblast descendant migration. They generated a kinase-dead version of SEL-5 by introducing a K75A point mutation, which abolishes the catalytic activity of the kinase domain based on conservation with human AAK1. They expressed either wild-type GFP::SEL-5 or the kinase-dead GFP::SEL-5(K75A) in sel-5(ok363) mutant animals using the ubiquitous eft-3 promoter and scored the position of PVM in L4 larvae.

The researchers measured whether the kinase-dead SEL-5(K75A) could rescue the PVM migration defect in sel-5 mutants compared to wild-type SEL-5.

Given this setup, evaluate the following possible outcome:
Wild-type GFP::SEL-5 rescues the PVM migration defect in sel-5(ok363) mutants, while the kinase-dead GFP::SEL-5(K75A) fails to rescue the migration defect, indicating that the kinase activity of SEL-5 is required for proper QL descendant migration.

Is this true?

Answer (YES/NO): NO